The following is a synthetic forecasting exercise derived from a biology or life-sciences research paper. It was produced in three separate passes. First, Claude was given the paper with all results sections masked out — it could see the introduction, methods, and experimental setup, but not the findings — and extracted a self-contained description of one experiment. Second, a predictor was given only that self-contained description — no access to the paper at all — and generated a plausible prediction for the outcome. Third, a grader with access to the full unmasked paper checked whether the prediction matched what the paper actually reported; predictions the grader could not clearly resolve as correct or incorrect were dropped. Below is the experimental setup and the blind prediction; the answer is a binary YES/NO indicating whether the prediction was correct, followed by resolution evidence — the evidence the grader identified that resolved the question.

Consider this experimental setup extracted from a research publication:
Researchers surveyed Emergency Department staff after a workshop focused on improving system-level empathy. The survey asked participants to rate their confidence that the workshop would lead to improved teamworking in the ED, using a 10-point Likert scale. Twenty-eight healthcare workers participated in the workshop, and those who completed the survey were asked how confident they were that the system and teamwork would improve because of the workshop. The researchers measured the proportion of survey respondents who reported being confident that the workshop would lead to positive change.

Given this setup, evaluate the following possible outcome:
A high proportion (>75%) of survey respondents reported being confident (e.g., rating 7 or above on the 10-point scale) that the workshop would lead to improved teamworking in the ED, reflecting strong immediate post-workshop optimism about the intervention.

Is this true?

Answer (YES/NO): NO